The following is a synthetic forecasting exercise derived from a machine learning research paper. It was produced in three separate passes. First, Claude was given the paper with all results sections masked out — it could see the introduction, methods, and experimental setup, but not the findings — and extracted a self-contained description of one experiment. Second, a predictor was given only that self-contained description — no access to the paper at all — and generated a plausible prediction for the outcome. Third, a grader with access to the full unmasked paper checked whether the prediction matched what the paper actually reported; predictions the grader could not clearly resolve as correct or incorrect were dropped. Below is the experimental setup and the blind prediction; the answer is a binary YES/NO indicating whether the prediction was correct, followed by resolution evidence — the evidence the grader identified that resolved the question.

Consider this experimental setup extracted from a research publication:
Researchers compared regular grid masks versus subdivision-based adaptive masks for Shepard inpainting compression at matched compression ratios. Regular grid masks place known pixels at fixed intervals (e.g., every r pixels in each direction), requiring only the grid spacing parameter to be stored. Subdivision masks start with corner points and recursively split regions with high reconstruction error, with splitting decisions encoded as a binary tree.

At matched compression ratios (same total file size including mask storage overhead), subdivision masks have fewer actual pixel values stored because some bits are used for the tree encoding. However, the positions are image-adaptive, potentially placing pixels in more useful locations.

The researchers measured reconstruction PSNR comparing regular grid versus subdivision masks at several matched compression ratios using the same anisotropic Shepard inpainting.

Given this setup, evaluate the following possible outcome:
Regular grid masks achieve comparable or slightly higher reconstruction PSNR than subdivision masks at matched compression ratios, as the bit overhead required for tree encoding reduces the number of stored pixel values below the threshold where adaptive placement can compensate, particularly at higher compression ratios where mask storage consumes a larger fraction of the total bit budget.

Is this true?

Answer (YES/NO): NO